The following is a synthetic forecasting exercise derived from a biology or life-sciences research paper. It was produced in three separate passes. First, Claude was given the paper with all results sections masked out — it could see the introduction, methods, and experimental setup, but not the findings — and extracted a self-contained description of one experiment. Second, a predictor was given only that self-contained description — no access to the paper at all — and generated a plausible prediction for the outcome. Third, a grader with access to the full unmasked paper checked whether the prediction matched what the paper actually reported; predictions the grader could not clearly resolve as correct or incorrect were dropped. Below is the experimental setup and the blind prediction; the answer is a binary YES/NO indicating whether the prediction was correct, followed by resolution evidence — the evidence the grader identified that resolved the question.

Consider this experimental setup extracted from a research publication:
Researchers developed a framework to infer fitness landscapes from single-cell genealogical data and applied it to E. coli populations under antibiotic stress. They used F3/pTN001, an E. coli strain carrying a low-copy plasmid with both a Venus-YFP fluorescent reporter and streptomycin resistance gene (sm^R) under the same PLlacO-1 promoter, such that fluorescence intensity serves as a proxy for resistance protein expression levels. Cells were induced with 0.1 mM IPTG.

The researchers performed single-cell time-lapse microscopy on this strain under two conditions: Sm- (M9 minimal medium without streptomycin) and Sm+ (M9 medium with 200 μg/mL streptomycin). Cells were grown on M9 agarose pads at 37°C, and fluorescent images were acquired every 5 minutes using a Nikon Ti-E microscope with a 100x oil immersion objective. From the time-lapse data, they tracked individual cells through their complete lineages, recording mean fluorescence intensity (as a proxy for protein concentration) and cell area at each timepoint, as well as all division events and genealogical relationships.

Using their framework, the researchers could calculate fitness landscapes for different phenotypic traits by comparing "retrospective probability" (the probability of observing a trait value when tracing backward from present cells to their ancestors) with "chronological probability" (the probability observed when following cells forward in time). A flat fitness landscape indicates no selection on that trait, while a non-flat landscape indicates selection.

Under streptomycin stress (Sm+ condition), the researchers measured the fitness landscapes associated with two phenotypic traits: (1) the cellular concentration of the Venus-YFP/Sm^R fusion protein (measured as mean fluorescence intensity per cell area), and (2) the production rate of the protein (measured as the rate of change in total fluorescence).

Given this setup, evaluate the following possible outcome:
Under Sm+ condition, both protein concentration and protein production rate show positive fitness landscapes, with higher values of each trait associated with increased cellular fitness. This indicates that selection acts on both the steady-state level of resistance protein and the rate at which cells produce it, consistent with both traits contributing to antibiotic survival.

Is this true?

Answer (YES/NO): NO